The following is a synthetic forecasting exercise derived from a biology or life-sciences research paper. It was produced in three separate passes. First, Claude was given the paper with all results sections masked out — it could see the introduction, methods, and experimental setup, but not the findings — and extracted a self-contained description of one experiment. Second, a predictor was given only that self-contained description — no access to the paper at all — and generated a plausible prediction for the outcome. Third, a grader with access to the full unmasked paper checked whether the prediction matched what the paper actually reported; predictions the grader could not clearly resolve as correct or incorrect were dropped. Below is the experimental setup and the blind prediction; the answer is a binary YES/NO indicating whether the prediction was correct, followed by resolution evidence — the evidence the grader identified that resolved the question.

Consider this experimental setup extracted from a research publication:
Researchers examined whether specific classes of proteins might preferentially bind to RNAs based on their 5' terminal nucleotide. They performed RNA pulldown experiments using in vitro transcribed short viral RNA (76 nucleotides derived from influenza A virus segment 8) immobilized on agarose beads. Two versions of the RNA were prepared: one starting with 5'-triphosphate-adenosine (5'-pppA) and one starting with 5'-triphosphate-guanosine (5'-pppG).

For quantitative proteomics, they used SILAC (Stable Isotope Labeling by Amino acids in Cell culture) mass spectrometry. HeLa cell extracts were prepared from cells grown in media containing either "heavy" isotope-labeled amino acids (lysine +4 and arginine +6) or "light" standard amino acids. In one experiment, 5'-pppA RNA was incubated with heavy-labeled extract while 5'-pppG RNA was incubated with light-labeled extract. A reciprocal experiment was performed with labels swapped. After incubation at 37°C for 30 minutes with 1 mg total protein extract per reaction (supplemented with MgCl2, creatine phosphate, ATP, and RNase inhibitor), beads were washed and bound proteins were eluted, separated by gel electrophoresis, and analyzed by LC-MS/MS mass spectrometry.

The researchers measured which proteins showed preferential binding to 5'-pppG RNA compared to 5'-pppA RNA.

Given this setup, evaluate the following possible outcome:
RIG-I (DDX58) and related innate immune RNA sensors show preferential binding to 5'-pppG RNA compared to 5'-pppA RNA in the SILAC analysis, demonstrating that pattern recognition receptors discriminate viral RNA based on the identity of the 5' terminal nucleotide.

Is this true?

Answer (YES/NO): NO